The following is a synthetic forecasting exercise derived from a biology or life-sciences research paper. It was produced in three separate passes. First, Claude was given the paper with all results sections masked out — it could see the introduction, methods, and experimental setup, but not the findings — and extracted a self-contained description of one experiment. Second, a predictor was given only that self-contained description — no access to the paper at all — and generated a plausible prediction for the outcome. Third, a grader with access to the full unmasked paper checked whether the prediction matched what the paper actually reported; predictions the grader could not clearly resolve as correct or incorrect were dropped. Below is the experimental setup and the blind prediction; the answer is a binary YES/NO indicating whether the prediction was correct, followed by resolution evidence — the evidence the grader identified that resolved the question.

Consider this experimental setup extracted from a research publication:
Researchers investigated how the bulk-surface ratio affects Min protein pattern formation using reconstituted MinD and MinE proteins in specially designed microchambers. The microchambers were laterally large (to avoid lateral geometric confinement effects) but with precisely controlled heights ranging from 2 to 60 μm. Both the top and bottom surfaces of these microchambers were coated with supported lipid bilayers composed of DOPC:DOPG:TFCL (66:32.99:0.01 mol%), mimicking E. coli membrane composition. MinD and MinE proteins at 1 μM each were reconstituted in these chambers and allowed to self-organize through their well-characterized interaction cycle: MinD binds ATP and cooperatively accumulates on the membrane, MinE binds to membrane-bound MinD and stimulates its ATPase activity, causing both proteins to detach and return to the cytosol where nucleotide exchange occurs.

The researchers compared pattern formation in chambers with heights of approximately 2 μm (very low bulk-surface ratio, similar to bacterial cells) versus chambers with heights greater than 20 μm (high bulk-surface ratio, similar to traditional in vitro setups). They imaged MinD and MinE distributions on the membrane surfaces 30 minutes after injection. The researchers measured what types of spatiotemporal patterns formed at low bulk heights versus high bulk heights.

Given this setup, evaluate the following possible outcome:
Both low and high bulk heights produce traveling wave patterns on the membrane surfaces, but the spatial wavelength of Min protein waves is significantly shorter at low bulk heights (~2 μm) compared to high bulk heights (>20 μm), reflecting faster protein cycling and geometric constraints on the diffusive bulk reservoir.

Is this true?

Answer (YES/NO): NO